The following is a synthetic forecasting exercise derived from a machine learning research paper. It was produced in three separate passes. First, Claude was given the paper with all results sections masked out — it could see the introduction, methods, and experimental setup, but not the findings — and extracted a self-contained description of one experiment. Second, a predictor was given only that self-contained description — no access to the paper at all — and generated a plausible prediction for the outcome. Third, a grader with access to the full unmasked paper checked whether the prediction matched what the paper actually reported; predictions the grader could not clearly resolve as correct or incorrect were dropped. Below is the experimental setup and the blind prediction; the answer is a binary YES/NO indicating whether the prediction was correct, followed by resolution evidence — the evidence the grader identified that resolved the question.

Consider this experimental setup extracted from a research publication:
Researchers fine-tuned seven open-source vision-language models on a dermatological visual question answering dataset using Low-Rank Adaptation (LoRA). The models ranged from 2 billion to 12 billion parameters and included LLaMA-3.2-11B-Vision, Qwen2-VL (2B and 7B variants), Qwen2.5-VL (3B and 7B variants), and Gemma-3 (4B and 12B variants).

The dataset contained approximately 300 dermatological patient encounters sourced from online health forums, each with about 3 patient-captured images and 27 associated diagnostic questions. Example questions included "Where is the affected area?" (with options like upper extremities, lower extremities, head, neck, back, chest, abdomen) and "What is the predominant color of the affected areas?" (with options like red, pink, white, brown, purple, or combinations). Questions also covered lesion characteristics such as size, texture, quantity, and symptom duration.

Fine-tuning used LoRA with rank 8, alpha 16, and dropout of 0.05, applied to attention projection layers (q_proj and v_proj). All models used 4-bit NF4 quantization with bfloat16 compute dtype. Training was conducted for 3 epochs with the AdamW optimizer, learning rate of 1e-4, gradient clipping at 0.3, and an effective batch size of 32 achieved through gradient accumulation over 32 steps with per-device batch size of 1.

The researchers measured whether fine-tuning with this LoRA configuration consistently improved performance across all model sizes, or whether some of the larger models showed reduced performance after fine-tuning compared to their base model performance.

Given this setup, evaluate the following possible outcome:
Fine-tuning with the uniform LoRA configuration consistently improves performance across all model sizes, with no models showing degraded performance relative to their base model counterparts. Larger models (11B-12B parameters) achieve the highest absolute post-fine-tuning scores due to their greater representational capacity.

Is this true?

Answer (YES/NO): NO